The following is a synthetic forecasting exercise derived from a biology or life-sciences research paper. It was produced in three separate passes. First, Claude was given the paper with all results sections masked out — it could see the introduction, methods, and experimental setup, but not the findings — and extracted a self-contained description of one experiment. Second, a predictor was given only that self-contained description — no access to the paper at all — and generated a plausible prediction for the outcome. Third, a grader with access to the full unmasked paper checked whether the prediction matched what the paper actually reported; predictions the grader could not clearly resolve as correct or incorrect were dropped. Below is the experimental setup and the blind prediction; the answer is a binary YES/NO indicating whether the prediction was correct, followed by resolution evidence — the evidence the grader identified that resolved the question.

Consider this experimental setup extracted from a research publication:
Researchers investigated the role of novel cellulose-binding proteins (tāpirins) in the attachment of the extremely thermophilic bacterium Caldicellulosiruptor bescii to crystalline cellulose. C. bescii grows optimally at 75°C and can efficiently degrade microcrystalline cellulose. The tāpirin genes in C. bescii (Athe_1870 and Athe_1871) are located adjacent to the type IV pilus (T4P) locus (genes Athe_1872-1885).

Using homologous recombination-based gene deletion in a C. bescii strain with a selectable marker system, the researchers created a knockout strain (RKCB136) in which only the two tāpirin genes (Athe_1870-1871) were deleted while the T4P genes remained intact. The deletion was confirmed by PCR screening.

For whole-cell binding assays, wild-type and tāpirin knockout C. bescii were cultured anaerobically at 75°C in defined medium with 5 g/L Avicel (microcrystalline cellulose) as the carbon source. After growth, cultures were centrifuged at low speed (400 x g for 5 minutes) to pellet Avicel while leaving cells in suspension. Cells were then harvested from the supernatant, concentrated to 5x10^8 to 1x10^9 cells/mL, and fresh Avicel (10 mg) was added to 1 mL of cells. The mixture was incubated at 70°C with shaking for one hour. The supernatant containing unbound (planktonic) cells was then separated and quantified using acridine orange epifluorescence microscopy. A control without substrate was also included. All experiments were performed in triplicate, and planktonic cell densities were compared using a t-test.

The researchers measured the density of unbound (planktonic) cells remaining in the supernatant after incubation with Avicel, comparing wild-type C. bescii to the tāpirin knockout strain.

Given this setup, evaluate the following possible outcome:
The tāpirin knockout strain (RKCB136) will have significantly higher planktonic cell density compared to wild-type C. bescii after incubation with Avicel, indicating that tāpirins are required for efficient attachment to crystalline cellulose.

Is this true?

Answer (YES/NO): YES